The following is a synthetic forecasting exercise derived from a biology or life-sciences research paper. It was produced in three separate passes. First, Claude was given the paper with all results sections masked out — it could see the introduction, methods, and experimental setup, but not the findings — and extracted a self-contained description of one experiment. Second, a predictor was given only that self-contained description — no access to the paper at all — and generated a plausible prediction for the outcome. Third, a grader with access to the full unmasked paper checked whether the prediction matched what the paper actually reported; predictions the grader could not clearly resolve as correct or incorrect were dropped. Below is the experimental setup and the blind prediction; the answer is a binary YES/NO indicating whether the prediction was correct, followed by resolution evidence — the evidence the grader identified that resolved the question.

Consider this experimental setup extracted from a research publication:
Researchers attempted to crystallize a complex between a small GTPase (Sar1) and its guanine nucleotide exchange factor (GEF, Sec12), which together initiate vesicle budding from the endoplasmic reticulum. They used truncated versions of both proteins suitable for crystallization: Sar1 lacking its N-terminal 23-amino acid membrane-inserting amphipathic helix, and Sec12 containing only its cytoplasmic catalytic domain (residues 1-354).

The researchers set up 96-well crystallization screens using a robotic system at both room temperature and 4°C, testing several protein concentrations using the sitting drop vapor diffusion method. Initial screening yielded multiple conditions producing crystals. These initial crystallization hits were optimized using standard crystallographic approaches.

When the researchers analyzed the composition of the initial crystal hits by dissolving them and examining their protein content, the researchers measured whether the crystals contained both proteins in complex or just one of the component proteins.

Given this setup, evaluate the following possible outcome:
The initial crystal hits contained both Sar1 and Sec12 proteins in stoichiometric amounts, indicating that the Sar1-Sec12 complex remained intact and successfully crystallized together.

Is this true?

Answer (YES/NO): NO